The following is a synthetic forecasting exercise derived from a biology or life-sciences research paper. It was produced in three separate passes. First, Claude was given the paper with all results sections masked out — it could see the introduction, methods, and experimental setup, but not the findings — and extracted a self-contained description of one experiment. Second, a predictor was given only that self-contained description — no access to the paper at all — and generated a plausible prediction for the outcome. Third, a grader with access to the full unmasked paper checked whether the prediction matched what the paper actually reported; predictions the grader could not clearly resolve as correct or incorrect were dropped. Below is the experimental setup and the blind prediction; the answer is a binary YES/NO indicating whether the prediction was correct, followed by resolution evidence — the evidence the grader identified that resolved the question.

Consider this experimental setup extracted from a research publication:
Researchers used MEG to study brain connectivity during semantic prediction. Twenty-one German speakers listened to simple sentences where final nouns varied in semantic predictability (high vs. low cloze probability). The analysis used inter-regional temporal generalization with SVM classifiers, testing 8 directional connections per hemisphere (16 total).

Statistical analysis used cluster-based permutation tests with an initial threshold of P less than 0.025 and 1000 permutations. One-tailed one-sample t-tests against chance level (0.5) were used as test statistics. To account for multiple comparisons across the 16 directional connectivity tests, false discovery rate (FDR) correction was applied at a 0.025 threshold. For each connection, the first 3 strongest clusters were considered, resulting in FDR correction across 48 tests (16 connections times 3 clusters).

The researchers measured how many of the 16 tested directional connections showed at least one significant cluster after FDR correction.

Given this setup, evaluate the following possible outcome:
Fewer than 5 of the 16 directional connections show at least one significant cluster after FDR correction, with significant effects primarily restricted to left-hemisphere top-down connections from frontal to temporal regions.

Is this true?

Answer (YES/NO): NO